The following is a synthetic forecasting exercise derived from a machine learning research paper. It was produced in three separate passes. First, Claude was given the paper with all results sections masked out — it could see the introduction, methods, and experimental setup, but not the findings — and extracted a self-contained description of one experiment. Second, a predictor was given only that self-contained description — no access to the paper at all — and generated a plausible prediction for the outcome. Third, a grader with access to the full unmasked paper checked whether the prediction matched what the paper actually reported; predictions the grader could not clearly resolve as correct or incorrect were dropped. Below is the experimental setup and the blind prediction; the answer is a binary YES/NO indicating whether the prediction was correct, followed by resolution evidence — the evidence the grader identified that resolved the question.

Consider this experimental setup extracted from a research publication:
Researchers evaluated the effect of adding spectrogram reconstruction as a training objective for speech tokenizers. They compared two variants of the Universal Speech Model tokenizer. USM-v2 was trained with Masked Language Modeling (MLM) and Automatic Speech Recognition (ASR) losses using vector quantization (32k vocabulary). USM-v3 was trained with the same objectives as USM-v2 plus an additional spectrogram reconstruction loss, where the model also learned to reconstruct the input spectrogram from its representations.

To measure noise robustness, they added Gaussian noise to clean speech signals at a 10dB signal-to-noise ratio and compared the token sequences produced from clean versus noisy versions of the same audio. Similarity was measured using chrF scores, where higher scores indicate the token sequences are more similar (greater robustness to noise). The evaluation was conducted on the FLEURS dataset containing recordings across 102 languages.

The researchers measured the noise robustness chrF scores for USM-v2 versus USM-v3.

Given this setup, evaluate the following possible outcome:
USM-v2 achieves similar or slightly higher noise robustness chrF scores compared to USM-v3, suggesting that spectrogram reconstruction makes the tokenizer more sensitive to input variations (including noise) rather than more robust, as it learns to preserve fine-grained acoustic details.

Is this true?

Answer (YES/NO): NO